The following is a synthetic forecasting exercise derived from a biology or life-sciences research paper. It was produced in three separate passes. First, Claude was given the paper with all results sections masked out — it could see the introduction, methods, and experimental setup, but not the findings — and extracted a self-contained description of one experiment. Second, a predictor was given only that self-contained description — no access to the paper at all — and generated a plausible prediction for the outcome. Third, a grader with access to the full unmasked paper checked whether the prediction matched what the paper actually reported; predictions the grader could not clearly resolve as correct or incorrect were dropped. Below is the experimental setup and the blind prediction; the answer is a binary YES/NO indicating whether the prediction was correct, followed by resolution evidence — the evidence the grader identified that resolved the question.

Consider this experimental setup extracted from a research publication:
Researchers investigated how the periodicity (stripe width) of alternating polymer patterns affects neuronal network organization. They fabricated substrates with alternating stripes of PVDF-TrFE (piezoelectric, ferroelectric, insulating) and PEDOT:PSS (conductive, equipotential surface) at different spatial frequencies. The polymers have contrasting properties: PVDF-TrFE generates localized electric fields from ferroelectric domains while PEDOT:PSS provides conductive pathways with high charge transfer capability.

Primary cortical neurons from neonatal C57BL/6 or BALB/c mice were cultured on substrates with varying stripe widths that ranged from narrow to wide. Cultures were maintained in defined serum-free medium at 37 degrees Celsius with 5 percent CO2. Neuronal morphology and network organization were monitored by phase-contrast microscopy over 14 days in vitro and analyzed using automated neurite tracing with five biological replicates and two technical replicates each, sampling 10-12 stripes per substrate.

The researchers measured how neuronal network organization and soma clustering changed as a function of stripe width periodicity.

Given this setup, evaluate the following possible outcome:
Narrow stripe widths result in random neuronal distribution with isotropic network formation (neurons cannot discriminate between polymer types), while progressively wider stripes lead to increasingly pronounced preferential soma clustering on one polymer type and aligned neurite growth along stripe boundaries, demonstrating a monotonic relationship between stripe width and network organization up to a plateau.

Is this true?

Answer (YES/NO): NO